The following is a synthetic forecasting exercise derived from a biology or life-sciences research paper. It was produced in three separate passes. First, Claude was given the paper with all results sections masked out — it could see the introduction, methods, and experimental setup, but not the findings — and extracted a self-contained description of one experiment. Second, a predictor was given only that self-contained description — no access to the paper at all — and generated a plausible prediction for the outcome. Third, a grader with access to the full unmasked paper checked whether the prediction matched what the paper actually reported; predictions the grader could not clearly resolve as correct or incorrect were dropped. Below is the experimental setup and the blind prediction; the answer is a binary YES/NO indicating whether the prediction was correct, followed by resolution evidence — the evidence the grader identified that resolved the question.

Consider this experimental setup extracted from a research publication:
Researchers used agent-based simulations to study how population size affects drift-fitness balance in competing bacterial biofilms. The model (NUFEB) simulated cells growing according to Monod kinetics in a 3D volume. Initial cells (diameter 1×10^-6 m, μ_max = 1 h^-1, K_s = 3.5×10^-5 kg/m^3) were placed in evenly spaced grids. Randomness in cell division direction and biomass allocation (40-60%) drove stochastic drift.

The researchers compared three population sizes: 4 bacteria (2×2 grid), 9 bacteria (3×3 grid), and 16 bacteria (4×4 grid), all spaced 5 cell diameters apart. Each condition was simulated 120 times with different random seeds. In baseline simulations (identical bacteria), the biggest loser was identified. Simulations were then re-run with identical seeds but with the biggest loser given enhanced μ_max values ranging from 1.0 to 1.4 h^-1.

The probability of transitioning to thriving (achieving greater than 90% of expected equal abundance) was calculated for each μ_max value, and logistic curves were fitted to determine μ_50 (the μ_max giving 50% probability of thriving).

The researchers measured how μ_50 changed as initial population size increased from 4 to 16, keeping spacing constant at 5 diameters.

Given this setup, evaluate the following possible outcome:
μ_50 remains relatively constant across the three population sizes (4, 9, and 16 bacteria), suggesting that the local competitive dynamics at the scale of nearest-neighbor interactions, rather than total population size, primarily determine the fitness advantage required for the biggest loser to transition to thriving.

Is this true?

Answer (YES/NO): NO